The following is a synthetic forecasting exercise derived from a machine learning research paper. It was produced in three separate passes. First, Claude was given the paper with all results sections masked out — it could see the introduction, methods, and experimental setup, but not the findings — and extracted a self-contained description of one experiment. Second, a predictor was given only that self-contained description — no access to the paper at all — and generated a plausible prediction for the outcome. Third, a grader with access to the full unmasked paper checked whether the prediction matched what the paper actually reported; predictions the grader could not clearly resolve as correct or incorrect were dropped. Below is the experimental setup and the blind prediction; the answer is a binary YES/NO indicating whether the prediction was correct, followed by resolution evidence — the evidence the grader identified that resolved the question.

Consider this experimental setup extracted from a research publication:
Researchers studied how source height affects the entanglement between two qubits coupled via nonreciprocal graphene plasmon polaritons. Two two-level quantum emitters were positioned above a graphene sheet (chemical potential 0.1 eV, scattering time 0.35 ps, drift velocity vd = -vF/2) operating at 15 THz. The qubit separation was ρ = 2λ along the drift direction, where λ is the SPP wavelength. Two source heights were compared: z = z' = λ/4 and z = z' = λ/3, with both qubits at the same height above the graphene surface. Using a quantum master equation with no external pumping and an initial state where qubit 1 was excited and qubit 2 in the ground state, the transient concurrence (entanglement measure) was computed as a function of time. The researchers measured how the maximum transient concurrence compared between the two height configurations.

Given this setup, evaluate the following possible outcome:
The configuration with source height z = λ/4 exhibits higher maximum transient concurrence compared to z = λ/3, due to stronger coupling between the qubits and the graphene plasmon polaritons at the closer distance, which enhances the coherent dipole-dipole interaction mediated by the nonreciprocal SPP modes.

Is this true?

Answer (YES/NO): NO